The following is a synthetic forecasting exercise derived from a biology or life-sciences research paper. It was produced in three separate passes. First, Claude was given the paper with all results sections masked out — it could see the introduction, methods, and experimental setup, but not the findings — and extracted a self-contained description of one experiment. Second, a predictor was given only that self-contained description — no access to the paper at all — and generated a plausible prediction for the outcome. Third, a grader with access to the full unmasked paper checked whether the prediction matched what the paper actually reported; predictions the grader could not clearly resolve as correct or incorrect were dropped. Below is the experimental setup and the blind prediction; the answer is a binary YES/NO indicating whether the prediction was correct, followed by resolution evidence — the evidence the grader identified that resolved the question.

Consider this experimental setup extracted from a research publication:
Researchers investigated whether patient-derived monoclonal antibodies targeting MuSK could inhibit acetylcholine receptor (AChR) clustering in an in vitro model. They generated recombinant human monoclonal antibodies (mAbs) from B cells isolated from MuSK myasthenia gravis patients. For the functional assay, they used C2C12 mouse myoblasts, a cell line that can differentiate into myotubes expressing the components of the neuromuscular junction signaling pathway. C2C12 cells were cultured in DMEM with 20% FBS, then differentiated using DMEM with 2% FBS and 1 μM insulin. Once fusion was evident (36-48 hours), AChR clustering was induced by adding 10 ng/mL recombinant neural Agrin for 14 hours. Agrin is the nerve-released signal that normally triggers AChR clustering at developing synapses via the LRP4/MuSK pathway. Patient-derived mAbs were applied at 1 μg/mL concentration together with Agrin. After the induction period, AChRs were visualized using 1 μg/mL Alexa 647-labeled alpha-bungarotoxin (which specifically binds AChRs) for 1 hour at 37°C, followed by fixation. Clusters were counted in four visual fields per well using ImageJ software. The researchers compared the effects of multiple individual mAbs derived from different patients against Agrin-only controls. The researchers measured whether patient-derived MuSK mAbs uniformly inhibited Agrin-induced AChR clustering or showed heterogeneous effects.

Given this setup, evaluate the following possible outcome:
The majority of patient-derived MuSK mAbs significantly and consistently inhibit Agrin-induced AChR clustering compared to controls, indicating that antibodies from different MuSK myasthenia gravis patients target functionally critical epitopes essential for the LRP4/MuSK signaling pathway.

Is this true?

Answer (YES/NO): NO